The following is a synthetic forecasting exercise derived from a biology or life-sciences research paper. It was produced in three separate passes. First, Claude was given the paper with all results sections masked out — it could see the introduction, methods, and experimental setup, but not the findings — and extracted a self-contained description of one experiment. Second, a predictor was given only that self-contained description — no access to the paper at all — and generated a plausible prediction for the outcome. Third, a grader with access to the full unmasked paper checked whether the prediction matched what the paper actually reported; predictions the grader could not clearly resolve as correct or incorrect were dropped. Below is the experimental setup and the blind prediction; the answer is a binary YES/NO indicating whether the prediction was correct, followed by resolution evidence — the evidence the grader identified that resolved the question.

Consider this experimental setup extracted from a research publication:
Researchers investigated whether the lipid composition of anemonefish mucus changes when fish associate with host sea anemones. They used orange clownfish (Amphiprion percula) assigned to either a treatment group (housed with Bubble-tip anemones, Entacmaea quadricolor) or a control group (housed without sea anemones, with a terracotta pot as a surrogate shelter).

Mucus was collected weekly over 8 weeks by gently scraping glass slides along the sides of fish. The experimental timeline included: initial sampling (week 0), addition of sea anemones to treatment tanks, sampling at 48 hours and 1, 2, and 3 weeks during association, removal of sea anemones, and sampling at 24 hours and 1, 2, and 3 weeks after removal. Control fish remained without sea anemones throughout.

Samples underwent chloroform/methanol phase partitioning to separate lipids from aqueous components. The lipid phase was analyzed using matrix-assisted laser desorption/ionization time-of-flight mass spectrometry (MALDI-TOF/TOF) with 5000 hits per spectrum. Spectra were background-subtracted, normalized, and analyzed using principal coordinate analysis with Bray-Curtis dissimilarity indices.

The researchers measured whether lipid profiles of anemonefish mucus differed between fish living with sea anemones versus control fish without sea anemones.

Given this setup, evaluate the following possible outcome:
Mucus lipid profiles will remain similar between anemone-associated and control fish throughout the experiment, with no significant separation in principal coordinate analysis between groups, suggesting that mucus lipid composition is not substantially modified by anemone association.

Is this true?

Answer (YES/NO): YES